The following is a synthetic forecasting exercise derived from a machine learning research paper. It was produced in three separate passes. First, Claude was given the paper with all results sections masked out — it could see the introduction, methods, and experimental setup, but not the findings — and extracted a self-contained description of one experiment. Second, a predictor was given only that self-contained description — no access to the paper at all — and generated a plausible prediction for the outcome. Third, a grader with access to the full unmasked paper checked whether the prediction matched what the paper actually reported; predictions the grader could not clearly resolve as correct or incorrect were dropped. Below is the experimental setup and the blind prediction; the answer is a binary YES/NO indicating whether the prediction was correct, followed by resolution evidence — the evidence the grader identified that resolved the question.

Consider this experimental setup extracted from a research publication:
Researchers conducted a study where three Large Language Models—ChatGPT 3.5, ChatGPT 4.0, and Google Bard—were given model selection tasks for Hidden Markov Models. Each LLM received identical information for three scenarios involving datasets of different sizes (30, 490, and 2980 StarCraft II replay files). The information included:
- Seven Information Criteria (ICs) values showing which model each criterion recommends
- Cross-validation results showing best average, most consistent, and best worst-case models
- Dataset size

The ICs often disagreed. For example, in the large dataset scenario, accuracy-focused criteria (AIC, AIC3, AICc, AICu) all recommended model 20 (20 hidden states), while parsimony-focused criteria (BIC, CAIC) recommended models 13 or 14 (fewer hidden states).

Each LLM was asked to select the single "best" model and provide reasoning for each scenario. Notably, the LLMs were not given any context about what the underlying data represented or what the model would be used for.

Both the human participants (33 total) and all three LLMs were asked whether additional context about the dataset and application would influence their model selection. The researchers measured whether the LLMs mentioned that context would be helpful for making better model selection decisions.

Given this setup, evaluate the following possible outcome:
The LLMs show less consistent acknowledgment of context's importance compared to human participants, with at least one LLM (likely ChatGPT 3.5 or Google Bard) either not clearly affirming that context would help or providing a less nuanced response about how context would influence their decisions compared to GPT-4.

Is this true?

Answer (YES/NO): NO